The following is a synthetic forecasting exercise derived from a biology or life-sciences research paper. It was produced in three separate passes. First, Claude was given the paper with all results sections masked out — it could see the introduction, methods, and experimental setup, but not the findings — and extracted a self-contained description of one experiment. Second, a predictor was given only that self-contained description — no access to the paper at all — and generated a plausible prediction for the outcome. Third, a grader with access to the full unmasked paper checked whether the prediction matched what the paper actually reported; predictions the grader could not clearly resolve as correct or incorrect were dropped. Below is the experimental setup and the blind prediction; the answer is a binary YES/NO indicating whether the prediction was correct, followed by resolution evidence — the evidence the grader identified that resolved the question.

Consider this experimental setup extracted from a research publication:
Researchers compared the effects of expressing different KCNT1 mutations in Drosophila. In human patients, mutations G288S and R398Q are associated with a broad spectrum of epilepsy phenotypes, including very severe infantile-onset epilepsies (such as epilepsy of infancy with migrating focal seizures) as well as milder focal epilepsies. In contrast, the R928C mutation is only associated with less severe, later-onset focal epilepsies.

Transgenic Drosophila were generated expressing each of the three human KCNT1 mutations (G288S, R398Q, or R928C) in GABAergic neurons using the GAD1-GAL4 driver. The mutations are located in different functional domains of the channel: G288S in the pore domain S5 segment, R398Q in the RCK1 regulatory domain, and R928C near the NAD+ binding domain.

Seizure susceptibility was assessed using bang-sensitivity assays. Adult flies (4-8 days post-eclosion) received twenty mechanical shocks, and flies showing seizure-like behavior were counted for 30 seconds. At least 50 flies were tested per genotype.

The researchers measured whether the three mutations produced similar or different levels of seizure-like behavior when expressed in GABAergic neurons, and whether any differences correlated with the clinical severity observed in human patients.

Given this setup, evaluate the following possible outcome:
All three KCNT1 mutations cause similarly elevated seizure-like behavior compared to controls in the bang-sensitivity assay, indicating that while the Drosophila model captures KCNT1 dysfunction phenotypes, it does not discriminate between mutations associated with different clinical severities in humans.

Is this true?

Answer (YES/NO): NO